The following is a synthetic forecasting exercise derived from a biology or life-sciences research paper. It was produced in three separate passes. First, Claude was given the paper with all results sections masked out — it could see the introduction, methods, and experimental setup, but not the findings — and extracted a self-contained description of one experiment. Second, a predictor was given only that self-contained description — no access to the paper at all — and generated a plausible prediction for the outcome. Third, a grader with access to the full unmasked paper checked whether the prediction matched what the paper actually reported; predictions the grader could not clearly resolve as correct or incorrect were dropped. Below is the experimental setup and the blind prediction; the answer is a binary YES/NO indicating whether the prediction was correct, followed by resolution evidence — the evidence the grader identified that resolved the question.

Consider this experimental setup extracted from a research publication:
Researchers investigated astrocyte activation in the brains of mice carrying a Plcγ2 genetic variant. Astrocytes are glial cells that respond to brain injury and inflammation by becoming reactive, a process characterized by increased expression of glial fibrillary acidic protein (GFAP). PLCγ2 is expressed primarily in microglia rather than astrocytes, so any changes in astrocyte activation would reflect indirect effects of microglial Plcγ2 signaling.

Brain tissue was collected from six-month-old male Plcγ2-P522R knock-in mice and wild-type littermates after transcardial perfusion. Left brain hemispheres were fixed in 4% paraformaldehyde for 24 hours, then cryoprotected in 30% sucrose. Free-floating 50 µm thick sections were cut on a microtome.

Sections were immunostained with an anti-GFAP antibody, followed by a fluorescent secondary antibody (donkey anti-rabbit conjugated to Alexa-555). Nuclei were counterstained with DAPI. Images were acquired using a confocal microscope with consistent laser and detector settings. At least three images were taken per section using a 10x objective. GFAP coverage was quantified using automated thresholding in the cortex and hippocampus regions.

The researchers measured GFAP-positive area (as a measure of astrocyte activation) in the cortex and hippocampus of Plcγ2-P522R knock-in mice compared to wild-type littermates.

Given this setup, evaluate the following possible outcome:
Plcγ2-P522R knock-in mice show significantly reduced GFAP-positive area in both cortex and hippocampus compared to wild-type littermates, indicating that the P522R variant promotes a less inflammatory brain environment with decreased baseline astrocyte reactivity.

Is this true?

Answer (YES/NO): NO